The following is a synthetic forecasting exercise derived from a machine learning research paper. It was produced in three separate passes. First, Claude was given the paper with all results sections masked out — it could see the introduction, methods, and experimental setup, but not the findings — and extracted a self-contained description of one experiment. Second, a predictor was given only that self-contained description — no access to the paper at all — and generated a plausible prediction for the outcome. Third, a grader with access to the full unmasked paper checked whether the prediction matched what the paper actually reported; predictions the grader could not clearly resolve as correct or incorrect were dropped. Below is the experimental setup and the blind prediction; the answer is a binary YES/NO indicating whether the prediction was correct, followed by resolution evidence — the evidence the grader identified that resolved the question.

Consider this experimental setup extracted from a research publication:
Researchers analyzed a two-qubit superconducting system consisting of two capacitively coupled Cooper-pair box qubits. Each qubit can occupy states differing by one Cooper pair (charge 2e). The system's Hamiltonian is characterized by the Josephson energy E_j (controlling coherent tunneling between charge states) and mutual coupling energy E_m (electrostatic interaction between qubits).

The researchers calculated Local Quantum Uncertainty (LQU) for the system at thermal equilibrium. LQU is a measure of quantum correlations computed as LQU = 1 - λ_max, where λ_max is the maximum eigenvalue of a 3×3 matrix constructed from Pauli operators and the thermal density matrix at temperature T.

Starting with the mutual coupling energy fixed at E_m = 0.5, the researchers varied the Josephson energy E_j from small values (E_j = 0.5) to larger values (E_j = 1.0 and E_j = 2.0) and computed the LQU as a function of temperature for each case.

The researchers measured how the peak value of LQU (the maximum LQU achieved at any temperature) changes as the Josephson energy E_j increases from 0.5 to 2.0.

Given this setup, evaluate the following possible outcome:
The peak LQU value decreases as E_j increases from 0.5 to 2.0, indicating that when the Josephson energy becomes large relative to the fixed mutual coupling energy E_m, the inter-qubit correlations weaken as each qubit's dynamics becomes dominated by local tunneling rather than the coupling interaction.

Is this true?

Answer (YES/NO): NO